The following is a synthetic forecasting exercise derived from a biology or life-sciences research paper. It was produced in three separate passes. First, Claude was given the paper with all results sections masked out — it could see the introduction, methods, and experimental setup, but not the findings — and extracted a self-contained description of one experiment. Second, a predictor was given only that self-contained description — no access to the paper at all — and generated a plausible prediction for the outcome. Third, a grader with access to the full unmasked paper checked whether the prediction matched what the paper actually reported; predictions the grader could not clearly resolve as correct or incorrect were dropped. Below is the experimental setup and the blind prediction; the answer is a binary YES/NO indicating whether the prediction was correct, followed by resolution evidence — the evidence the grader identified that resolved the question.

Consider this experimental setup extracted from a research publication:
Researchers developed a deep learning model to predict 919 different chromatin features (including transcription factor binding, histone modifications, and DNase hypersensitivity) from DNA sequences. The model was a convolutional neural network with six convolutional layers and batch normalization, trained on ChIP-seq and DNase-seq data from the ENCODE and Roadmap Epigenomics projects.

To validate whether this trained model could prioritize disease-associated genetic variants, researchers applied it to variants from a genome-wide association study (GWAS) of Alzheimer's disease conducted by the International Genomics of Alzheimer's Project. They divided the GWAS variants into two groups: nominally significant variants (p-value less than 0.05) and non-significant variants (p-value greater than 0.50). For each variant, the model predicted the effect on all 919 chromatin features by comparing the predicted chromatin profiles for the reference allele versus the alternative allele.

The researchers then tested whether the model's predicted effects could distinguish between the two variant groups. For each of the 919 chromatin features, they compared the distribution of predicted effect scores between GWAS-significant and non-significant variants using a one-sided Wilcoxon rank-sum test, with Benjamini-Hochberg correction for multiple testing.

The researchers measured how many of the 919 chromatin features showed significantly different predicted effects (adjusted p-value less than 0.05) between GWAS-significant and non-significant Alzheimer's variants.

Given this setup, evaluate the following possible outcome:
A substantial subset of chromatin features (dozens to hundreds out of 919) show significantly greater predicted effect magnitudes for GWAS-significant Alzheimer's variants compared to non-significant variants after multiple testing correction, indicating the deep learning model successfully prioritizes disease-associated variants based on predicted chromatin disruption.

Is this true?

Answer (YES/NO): NO